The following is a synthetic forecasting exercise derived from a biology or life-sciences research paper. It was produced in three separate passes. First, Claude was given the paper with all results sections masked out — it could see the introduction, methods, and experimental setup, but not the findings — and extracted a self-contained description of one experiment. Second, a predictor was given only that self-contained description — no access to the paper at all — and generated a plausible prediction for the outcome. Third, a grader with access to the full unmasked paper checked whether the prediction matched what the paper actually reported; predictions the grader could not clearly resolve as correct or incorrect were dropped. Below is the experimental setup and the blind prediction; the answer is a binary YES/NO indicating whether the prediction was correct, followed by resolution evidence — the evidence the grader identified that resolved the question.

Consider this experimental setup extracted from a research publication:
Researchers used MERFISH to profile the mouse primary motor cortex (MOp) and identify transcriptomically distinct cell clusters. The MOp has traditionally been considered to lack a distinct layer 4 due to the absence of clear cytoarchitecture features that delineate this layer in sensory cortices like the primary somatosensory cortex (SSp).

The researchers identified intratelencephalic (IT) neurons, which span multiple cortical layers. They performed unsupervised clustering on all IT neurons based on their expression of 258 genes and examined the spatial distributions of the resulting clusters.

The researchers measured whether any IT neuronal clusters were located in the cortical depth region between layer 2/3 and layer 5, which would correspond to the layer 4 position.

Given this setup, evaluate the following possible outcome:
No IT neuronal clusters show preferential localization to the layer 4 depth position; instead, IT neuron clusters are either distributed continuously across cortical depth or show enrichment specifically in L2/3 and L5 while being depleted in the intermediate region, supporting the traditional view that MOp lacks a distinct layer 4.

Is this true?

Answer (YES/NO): NO